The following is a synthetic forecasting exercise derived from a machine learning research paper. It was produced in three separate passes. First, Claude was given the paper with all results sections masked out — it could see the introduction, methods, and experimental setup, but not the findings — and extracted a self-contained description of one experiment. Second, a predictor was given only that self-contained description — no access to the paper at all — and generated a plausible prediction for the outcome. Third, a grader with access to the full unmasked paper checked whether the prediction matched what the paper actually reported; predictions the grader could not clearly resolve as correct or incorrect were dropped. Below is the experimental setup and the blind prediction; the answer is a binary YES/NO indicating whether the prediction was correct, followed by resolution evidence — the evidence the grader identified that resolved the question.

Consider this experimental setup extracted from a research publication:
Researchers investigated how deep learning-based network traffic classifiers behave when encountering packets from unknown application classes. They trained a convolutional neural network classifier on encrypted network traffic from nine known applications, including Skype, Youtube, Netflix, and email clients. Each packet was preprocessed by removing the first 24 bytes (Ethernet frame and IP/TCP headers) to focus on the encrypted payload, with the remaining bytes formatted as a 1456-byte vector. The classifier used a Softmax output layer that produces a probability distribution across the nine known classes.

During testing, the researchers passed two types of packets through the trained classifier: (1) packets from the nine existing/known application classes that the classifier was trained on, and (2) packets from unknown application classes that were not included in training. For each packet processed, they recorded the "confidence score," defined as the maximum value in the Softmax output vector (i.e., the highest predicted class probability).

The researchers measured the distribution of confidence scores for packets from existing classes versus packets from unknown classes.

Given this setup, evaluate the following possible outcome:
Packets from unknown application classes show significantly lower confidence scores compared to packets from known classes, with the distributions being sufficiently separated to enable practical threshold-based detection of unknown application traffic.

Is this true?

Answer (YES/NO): YES